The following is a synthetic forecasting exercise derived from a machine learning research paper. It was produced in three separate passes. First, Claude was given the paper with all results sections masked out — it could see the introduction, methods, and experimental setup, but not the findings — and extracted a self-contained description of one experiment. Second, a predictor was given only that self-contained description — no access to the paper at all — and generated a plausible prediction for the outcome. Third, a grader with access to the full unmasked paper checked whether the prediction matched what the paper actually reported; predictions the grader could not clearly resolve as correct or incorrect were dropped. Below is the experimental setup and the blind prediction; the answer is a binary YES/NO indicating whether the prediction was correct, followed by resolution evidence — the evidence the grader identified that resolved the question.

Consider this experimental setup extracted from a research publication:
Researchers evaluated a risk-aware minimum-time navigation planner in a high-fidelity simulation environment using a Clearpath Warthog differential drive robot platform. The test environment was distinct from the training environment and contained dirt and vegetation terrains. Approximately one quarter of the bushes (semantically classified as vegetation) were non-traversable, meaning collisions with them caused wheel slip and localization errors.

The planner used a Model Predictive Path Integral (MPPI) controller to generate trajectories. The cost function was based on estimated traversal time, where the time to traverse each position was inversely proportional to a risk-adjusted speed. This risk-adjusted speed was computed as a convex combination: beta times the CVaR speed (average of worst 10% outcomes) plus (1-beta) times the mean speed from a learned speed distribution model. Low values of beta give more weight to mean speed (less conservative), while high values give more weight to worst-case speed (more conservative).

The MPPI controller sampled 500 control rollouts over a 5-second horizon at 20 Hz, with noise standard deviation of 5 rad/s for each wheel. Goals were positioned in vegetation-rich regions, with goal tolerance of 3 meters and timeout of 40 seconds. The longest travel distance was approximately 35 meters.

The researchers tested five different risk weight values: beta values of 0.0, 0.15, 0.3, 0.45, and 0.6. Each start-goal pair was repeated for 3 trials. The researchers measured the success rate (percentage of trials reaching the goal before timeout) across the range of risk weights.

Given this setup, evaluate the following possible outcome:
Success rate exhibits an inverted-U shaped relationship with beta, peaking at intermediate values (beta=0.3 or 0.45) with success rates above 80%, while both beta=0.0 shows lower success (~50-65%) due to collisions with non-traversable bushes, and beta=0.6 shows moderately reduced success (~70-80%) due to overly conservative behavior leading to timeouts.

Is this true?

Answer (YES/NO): NO